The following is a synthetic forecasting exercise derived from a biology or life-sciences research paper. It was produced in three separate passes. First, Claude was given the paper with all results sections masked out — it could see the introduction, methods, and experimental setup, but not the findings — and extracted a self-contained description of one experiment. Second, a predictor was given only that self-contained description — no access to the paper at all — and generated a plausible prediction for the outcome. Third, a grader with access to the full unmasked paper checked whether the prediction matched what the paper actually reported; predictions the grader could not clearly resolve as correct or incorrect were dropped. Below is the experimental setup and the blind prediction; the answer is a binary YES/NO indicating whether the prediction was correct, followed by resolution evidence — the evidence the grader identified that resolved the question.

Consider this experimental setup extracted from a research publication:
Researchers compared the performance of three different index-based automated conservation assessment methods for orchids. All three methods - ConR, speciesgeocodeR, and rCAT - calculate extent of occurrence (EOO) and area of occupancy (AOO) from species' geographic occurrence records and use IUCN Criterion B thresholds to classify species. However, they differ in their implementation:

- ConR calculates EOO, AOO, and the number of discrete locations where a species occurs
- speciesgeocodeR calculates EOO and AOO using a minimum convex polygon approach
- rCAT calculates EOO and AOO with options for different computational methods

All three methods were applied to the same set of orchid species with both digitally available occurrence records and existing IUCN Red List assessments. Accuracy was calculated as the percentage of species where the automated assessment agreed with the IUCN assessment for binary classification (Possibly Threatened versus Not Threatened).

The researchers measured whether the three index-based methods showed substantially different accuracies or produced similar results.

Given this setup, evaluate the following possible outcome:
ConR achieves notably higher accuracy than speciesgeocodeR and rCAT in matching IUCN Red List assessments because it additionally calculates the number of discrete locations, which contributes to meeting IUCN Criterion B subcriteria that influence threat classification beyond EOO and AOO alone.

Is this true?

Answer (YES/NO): NO